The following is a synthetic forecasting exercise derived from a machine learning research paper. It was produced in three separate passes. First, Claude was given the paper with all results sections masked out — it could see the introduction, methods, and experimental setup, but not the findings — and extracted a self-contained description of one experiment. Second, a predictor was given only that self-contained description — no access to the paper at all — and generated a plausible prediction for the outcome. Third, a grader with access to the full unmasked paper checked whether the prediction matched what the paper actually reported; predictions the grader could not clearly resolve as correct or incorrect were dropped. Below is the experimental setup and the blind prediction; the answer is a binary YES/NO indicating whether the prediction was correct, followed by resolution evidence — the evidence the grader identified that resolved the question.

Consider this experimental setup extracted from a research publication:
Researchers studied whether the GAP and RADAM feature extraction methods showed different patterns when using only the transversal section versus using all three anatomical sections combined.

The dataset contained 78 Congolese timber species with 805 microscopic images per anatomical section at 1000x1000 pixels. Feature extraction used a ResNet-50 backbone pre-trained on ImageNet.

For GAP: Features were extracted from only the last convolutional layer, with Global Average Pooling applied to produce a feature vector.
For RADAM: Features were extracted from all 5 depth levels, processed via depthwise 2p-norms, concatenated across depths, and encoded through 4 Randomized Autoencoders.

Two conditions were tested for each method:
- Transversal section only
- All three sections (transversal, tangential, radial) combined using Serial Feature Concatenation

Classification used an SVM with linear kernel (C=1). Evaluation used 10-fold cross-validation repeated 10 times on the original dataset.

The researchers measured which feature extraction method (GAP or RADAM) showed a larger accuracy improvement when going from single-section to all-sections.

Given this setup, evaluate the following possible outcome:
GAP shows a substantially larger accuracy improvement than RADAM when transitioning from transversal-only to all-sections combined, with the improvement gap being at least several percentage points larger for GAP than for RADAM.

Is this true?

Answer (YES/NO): YES